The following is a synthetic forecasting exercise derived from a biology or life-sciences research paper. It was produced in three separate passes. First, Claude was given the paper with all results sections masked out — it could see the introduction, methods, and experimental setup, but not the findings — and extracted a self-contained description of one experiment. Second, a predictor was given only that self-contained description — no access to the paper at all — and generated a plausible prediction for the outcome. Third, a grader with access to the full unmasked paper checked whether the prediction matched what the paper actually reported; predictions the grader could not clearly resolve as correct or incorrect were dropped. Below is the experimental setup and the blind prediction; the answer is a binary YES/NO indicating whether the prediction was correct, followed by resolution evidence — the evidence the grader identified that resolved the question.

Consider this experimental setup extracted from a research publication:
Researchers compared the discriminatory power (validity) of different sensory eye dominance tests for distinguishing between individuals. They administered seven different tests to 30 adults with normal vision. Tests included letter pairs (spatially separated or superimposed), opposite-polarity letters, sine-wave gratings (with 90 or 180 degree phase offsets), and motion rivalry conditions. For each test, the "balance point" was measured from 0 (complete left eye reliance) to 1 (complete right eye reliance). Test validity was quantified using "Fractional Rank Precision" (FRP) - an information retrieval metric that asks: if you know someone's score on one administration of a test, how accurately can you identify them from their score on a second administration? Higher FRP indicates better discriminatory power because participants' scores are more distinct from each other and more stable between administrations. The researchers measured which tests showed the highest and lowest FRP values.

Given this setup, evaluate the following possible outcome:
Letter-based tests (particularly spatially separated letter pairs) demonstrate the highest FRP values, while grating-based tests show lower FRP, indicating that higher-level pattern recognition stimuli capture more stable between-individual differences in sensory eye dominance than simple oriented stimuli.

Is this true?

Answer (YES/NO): NO